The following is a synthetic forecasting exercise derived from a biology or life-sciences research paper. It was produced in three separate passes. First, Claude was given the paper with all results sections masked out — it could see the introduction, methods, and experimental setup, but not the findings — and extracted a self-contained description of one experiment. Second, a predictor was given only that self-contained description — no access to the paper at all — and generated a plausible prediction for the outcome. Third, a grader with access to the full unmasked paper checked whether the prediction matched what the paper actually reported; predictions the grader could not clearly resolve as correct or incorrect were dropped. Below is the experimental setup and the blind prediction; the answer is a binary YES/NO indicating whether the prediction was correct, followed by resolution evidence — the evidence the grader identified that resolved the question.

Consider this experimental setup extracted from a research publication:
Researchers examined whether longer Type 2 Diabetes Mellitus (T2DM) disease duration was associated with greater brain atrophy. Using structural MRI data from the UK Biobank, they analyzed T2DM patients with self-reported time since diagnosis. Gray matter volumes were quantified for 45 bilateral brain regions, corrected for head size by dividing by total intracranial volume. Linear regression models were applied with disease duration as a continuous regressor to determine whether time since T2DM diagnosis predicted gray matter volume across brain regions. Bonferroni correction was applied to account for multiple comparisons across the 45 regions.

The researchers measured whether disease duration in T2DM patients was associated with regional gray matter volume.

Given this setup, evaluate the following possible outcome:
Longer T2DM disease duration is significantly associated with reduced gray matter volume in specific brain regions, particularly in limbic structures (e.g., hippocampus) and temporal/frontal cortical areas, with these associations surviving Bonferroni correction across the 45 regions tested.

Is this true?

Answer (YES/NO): NO